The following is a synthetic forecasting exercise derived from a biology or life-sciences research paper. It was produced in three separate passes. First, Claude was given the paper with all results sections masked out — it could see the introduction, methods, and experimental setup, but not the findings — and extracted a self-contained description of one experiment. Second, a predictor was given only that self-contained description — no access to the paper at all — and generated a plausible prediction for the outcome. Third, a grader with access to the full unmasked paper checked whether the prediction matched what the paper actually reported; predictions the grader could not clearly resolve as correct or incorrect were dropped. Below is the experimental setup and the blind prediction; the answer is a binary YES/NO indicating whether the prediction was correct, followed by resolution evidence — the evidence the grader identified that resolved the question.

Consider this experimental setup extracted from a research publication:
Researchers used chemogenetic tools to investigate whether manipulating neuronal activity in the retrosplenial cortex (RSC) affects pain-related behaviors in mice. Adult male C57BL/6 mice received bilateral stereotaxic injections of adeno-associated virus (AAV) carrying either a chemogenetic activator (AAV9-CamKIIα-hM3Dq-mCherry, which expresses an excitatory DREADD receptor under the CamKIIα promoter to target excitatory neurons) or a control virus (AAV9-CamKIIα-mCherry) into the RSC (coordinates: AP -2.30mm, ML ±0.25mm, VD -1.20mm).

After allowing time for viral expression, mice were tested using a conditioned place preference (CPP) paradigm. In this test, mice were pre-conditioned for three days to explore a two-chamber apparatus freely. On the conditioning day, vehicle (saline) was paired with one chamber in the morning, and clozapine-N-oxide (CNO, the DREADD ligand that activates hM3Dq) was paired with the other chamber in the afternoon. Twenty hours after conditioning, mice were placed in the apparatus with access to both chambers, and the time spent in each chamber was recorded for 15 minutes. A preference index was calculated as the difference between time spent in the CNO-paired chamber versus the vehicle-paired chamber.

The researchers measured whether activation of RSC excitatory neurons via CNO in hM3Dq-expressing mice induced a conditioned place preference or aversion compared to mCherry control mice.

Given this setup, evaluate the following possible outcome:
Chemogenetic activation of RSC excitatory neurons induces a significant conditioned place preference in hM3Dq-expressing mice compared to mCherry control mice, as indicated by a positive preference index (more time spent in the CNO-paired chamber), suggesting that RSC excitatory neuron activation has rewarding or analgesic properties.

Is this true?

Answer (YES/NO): NO